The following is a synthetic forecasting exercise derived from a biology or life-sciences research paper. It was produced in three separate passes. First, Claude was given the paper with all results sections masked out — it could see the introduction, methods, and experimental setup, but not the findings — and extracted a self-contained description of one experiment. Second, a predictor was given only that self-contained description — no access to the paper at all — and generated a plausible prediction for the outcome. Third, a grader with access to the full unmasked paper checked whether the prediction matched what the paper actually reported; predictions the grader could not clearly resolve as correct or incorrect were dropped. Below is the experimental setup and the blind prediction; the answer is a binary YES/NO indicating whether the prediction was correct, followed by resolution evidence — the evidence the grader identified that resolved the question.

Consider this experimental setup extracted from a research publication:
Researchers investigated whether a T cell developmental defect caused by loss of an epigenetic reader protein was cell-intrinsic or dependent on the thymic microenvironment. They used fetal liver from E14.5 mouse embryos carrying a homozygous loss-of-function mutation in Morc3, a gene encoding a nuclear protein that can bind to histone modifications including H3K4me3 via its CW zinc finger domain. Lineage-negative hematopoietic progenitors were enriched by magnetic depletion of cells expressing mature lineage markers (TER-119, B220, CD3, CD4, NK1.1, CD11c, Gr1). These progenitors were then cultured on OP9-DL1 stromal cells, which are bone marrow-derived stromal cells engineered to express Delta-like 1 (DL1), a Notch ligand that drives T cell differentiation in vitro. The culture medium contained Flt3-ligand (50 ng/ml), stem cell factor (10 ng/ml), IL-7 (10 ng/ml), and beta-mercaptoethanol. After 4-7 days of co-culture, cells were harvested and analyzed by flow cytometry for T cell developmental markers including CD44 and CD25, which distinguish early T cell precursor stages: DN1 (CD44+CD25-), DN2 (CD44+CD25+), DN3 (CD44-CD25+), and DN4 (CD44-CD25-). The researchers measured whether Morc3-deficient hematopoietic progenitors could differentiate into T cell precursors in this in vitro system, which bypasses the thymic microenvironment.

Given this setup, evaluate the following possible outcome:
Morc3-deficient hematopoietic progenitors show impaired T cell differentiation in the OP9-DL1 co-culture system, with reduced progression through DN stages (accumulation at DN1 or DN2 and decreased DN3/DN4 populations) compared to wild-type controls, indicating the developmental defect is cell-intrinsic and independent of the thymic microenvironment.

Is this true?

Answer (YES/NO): YES